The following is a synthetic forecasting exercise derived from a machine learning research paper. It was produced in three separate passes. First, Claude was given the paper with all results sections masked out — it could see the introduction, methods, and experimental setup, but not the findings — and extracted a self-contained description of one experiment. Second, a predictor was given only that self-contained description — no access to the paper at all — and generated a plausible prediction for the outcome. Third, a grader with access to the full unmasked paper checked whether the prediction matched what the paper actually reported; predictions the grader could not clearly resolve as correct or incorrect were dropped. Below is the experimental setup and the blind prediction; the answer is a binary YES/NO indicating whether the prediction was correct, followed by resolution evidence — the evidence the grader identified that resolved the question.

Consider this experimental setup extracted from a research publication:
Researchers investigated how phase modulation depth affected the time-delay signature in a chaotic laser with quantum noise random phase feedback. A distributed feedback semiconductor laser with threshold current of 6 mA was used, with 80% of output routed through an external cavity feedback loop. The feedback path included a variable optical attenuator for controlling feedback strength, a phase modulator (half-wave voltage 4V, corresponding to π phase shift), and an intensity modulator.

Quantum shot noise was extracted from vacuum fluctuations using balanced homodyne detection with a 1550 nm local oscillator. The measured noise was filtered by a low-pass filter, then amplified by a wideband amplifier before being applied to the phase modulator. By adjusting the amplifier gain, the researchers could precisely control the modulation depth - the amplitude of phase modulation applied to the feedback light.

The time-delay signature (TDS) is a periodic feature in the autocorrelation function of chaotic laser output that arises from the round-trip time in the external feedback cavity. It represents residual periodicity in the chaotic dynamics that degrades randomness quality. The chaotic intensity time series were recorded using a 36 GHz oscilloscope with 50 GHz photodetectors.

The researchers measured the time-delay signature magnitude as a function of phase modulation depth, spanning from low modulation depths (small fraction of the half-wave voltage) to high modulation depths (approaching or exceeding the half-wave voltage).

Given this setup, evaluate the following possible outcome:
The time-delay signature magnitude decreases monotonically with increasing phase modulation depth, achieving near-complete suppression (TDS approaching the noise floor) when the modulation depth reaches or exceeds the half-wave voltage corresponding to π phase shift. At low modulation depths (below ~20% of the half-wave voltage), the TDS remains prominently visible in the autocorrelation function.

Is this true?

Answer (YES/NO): NO